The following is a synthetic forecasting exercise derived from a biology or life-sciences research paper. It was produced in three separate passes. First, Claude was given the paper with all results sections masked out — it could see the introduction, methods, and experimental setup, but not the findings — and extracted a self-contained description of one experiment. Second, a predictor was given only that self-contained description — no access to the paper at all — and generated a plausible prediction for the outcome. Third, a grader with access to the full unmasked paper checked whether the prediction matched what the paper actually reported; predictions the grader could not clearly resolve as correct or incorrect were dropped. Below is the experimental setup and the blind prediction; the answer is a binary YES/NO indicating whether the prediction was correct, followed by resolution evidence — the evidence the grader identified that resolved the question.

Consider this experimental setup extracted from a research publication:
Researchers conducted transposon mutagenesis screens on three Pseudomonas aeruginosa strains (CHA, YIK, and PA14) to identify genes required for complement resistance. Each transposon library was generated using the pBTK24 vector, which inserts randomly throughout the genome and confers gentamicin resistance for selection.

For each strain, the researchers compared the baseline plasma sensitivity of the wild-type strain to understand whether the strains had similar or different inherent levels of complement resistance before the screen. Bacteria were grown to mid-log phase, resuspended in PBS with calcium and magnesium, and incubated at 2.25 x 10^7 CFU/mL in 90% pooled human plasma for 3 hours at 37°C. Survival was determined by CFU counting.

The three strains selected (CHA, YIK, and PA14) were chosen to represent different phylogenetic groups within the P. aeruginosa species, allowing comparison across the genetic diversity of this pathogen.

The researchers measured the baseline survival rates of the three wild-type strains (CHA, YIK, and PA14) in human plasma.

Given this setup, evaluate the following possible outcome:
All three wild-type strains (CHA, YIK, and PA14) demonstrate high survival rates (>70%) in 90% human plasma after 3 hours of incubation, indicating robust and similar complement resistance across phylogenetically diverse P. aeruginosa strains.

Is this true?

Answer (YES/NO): NO